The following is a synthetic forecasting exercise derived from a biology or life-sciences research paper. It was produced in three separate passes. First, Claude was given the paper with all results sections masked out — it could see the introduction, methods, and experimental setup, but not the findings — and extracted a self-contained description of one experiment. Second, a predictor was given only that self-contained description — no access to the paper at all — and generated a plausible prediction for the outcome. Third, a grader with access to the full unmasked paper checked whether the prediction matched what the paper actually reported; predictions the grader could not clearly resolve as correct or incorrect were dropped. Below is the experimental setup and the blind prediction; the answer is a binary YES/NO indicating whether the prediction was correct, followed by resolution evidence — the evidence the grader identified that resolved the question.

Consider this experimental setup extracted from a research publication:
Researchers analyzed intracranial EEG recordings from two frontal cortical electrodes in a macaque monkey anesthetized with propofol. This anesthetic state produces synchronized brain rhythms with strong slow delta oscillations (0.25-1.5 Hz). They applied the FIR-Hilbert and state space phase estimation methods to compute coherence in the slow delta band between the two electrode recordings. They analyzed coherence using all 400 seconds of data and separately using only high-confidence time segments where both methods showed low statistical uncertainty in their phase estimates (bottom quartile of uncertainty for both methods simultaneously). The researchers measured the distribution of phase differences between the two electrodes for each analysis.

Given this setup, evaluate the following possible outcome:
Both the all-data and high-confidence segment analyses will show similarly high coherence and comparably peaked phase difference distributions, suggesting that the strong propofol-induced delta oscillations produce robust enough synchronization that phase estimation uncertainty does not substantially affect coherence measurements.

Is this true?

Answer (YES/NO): NO